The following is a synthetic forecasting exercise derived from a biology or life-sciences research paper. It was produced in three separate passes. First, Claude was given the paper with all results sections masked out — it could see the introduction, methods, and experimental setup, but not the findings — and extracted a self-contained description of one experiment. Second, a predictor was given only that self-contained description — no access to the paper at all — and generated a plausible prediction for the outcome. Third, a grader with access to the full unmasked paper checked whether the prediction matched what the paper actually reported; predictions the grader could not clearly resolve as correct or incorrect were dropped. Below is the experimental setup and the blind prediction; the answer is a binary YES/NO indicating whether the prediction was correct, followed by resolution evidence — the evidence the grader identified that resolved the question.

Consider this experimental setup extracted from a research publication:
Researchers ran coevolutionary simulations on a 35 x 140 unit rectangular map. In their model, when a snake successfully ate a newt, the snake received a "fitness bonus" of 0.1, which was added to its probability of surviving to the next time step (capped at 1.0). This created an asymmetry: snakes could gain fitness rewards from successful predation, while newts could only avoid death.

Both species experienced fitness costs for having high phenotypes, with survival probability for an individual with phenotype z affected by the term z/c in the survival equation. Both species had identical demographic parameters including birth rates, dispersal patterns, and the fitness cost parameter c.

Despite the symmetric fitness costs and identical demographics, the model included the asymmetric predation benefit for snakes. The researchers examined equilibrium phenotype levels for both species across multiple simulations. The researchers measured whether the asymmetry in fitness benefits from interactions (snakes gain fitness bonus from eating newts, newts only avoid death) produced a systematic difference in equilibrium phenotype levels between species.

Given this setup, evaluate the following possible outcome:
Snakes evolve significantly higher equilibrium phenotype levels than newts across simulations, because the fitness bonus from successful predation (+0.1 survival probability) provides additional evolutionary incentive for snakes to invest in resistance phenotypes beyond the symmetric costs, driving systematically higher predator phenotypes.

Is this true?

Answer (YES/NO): NO